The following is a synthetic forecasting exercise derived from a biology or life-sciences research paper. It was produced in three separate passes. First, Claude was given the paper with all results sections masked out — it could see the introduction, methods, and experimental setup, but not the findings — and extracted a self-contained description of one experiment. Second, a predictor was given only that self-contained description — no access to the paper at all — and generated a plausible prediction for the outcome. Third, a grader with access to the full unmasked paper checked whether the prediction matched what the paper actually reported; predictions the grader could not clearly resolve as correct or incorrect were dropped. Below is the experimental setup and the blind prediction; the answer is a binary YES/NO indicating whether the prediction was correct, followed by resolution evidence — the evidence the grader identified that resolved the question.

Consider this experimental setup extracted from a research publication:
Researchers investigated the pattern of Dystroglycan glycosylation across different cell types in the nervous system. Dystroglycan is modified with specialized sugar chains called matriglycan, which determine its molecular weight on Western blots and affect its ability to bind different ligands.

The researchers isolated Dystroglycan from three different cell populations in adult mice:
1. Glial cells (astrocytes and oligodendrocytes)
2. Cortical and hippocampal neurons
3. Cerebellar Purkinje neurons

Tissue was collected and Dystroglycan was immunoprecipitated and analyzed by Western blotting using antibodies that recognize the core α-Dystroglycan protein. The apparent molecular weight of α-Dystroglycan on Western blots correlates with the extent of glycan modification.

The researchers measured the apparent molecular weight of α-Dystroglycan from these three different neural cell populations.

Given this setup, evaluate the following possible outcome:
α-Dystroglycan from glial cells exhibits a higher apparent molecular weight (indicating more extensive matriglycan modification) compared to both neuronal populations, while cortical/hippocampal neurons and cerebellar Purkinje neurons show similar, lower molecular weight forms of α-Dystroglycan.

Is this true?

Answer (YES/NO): NO